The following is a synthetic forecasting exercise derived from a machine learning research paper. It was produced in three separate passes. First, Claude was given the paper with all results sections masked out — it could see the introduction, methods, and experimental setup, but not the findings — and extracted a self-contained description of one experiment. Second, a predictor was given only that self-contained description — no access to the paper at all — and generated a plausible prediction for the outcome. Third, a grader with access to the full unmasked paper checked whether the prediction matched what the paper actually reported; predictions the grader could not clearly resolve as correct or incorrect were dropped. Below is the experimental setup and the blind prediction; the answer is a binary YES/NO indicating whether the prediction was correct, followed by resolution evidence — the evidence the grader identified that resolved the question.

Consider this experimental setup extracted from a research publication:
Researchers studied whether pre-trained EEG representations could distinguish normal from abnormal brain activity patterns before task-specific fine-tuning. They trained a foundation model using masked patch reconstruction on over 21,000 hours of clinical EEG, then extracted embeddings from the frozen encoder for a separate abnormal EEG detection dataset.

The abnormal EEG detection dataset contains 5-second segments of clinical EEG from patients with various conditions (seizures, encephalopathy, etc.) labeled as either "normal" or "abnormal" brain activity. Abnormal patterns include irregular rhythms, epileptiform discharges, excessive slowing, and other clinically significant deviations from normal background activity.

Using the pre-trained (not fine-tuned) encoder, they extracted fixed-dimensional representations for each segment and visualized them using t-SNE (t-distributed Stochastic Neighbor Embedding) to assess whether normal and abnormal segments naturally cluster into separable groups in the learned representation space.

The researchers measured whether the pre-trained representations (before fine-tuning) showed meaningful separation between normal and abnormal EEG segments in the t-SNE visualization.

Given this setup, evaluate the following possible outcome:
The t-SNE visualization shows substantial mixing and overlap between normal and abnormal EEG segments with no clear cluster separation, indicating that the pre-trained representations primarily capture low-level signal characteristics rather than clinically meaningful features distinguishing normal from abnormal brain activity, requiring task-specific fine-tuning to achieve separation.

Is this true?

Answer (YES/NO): NO